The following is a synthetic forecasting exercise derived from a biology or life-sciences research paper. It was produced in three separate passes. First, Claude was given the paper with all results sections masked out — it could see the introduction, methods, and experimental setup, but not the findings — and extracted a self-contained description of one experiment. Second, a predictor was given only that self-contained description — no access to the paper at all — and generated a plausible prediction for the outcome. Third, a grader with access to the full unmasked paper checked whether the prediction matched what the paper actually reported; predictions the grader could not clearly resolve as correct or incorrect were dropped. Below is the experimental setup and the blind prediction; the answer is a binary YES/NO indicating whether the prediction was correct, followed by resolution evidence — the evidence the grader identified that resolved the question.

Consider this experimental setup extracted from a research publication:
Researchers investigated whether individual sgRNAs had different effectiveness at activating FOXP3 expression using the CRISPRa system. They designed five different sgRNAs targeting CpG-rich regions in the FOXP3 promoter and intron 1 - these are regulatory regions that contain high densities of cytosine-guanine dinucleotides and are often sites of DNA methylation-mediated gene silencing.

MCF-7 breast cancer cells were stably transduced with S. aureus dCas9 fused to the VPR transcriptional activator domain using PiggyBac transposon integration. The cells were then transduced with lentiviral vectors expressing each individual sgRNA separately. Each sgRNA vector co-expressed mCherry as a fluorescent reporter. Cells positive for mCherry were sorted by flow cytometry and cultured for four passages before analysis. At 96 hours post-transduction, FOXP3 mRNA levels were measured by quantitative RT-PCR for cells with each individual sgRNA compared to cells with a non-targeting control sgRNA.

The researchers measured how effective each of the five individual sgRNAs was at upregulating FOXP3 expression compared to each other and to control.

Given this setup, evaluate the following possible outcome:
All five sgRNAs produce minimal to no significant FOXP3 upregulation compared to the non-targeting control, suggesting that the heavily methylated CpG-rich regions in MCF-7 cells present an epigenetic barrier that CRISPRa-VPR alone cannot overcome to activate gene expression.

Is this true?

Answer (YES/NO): NO